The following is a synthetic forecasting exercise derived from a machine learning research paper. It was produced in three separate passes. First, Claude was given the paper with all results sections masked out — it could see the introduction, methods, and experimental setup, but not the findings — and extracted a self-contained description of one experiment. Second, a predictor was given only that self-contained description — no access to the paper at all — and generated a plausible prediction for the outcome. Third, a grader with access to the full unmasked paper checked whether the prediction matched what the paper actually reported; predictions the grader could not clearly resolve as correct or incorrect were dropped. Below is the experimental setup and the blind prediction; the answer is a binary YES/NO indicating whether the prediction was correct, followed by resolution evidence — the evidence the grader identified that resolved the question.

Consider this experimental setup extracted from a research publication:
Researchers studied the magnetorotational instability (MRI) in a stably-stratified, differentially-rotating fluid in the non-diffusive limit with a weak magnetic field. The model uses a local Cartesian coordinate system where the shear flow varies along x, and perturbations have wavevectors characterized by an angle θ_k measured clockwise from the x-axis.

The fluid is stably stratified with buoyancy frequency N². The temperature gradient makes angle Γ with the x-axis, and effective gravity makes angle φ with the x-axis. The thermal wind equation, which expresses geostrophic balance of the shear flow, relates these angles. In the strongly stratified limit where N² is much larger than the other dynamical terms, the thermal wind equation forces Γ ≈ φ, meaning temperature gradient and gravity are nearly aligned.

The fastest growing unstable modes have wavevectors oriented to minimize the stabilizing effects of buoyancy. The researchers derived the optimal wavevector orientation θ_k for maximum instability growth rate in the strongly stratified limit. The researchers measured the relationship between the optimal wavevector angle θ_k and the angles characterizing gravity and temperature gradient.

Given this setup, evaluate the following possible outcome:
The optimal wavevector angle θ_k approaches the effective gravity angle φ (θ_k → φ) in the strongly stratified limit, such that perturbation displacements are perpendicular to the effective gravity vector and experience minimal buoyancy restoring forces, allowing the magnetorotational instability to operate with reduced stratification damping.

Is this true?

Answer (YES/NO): NO